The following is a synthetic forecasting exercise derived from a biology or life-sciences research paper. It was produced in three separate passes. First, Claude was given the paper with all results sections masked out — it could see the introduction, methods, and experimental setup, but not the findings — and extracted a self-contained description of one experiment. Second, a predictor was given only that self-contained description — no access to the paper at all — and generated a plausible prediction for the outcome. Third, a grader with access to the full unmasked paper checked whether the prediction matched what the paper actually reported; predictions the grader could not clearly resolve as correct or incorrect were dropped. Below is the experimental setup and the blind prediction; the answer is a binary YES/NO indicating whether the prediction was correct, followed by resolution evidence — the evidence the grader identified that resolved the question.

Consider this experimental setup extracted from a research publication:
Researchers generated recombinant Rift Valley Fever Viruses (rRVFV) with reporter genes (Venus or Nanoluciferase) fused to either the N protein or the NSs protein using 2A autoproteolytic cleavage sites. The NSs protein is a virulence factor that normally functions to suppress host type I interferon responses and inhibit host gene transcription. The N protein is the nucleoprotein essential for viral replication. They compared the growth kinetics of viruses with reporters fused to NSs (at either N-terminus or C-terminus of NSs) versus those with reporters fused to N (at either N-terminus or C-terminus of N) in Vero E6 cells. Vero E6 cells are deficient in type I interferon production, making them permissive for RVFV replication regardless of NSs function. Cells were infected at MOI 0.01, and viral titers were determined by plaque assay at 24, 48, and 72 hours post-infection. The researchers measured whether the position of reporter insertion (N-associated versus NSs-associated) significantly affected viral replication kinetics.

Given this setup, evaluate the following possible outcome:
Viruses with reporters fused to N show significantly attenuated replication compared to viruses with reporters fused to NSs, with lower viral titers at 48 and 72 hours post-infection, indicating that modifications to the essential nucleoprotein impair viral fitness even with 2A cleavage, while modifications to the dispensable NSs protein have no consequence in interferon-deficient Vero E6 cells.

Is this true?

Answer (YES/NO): NO